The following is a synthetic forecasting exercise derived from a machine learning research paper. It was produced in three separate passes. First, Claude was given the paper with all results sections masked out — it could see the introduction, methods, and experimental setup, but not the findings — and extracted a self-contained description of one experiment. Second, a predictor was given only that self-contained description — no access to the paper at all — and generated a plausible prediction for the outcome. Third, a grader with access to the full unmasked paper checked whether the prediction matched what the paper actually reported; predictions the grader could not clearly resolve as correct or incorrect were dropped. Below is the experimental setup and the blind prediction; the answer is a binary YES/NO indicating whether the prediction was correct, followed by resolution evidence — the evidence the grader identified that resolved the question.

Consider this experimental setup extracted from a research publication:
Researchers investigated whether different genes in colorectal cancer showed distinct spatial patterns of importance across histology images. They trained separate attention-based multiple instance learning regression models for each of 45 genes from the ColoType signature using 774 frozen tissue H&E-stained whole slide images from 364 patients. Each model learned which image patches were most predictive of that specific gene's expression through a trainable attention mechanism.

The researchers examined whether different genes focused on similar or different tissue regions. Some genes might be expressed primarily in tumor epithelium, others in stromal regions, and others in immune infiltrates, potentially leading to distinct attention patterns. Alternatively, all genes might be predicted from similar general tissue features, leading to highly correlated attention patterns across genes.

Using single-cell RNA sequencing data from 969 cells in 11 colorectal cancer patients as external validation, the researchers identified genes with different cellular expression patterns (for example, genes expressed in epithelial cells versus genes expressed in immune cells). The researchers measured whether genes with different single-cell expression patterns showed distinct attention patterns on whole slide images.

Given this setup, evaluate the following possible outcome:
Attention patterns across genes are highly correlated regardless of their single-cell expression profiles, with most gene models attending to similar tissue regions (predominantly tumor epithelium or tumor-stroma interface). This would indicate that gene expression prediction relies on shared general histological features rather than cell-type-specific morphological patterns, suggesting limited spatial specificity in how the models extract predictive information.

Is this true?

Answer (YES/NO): NO